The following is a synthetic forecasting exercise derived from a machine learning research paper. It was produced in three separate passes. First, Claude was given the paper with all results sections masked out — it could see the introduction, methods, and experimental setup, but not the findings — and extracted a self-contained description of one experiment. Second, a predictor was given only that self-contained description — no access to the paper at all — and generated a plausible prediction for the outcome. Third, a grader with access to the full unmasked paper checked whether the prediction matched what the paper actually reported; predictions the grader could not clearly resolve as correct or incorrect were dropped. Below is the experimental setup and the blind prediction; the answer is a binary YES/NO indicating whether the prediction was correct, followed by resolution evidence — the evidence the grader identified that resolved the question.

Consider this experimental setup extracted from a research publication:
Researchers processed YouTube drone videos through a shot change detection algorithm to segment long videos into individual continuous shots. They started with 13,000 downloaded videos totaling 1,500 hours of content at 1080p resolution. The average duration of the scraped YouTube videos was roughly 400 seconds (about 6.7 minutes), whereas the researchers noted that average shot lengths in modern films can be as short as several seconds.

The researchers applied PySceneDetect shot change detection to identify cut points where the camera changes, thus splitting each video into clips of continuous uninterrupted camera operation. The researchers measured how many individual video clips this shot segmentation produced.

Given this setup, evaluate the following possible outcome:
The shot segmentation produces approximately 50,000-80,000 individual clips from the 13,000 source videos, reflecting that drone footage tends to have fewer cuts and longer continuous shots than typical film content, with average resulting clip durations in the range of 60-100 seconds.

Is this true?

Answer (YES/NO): NO